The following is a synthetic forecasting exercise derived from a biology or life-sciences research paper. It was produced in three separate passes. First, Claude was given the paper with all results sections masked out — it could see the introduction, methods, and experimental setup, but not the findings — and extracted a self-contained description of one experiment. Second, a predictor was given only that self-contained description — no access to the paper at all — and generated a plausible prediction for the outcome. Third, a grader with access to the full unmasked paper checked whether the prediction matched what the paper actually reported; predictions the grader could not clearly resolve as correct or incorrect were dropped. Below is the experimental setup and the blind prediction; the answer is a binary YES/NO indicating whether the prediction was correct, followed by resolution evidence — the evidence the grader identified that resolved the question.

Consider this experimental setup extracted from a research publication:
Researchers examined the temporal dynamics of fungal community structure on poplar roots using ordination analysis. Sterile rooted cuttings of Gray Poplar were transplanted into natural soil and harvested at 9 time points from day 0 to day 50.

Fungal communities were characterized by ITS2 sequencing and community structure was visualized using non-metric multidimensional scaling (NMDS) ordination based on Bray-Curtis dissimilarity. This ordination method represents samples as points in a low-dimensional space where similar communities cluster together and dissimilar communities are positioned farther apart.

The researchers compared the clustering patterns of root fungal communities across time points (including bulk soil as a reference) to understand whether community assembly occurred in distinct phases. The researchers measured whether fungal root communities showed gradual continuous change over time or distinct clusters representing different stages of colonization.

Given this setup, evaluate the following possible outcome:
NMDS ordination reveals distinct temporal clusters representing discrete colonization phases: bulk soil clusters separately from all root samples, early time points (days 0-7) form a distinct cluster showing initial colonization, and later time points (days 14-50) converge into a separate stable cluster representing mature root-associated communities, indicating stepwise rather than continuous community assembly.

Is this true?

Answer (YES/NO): NO